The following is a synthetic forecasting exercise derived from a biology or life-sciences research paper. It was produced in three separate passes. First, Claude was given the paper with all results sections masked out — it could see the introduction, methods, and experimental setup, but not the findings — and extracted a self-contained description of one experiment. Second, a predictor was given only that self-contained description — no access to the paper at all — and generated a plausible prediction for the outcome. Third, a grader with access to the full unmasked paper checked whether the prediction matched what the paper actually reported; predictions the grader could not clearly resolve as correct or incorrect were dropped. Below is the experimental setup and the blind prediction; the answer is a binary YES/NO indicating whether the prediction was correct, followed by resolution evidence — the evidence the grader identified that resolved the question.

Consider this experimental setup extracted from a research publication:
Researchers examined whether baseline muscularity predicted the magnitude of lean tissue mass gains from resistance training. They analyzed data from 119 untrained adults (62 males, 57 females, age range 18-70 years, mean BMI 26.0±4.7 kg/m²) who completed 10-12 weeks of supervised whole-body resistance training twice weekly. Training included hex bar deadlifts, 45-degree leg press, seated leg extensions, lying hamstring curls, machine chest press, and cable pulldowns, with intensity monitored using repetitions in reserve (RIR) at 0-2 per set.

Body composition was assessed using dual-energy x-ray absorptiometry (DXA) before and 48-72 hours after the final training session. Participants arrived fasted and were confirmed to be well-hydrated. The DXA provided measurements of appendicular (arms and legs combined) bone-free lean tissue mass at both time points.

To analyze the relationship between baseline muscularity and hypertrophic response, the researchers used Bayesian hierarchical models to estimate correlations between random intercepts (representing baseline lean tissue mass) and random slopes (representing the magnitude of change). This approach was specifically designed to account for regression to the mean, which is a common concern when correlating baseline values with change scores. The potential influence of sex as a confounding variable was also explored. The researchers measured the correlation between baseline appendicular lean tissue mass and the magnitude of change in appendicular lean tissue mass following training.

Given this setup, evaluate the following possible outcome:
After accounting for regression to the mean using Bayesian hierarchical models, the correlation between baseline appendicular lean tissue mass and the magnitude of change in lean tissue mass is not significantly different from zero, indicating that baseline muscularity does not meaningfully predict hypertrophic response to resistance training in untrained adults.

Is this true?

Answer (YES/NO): NO